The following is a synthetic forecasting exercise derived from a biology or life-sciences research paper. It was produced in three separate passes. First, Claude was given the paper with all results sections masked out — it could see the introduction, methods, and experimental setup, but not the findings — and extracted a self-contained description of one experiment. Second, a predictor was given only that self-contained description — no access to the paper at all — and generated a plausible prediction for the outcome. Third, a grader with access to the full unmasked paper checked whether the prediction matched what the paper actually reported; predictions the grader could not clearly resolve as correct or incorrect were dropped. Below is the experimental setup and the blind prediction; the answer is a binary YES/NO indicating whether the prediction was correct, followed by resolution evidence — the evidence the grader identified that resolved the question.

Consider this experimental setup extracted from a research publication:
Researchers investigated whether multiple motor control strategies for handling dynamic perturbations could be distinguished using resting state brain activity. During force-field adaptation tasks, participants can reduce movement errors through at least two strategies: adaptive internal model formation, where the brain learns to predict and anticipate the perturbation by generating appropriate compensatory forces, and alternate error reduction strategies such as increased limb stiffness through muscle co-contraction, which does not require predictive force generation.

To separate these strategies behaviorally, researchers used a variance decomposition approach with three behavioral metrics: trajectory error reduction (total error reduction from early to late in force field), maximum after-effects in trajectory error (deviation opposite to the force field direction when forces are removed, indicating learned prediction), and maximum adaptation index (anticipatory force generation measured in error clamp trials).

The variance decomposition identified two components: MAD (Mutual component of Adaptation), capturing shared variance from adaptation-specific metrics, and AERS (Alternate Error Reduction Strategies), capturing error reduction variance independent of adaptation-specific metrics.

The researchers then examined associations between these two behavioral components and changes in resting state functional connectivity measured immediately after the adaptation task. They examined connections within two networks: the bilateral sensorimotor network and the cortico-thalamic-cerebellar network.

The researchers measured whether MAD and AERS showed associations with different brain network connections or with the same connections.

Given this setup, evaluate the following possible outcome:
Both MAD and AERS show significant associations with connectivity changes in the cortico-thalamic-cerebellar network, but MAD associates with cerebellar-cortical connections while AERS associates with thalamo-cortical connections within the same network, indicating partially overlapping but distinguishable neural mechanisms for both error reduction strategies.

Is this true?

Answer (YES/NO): NO